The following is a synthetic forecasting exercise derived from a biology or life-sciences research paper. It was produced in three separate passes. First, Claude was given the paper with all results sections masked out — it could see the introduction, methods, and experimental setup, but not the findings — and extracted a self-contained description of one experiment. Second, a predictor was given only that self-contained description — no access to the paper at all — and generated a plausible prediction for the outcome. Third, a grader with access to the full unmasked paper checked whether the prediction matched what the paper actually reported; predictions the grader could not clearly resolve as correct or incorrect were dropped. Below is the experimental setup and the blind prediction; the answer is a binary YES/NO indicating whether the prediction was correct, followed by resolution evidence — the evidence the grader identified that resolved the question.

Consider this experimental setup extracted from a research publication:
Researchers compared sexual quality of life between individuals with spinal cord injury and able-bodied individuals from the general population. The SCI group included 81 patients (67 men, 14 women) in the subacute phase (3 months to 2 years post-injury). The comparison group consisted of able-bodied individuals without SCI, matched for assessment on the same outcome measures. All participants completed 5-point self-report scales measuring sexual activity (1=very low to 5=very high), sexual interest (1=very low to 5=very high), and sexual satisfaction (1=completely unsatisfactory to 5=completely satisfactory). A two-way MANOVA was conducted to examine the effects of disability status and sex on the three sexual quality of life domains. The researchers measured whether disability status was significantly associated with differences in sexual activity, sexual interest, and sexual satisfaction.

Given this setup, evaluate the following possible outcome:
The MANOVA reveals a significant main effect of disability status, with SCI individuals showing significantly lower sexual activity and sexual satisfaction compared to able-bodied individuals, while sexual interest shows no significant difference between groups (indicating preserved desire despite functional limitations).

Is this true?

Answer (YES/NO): NO